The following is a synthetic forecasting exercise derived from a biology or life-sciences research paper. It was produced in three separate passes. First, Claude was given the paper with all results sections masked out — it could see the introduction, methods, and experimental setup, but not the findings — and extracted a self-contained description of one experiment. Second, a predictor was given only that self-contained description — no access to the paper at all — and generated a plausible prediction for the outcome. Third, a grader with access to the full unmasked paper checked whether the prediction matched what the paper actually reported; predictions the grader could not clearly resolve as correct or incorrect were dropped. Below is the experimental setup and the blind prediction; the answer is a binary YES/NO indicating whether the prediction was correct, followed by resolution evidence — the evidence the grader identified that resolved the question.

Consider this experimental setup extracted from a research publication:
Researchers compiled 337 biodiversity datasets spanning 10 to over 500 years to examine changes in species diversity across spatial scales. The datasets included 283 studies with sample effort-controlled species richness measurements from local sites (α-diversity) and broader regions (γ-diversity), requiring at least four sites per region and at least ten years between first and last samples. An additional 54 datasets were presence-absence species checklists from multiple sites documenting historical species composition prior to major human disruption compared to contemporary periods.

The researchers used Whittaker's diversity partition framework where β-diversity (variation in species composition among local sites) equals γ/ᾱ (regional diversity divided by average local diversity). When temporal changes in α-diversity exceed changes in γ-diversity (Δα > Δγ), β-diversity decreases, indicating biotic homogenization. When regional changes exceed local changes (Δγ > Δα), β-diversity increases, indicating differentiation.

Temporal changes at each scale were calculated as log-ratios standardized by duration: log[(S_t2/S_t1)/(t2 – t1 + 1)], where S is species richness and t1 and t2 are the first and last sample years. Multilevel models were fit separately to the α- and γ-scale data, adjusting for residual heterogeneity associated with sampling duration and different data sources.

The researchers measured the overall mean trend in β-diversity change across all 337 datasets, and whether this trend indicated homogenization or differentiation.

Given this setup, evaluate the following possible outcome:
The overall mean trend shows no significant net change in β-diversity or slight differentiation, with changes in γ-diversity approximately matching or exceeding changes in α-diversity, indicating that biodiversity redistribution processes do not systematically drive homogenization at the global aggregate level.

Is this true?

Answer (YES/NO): NO